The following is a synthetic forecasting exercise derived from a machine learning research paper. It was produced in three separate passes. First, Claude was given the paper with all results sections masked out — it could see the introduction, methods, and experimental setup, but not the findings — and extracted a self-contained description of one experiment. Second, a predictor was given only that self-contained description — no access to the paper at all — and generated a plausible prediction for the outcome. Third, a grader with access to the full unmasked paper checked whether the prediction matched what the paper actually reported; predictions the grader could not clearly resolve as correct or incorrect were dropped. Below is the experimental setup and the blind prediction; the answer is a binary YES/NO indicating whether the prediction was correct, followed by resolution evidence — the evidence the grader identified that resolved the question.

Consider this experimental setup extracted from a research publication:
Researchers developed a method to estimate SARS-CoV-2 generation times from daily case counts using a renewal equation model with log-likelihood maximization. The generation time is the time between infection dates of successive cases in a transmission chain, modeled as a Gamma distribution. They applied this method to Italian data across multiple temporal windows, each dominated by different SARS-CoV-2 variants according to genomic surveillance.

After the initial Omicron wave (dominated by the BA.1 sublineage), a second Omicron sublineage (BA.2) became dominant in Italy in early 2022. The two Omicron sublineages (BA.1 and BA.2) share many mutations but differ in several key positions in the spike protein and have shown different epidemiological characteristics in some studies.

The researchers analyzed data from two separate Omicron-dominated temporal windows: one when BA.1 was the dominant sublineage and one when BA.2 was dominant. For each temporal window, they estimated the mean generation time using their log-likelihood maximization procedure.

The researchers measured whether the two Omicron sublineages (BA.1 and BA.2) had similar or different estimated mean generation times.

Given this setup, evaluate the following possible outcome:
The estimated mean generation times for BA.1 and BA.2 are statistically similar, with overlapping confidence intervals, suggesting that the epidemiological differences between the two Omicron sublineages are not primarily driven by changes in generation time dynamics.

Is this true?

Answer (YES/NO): YES